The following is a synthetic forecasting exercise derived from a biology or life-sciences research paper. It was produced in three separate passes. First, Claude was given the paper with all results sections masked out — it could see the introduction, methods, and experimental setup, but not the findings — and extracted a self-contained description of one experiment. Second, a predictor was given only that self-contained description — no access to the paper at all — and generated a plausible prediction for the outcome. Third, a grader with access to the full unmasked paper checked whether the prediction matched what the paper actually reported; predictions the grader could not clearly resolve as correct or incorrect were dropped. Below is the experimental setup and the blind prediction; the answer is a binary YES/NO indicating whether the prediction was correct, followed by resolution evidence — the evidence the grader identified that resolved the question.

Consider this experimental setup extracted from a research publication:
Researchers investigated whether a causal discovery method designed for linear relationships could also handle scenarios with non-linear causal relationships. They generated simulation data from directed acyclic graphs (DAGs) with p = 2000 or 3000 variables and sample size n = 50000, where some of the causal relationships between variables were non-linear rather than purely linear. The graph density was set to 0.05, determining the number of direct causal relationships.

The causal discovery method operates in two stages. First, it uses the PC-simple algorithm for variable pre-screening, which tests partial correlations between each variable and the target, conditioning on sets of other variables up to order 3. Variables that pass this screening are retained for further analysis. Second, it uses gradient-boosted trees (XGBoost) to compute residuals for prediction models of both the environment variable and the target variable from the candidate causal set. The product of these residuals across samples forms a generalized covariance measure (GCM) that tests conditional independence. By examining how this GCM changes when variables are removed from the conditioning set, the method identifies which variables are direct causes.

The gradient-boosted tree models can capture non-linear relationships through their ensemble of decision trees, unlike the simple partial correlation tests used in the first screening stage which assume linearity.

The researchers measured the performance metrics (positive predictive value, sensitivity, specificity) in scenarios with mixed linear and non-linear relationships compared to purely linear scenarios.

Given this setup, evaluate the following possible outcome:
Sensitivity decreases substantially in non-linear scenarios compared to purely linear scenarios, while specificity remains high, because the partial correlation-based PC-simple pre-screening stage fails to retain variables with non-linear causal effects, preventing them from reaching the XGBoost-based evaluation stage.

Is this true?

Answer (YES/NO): NO